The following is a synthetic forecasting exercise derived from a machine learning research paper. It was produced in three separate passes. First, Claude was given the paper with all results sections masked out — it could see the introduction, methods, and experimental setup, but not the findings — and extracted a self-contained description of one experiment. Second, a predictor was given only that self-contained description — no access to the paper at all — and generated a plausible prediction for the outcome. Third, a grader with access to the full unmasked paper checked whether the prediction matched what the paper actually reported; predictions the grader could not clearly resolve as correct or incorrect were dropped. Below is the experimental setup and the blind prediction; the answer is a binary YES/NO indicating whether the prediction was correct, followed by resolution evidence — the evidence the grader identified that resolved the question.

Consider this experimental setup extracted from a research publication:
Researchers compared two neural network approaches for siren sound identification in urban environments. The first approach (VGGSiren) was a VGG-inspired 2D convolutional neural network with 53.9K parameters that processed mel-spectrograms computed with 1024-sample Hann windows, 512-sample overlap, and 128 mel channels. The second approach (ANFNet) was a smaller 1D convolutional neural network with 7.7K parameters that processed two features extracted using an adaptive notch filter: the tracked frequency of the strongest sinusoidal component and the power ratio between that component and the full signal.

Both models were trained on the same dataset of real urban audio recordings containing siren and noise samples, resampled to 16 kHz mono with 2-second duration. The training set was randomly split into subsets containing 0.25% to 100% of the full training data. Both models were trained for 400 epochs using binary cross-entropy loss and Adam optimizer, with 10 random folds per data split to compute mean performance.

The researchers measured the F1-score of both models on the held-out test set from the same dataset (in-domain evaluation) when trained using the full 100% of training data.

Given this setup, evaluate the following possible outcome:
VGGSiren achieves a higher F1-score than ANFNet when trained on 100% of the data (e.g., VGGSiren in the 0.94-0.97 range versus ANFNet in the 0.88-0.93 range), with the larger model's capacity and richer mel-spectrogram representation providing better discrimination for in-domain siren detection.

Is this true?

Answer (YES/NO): NO